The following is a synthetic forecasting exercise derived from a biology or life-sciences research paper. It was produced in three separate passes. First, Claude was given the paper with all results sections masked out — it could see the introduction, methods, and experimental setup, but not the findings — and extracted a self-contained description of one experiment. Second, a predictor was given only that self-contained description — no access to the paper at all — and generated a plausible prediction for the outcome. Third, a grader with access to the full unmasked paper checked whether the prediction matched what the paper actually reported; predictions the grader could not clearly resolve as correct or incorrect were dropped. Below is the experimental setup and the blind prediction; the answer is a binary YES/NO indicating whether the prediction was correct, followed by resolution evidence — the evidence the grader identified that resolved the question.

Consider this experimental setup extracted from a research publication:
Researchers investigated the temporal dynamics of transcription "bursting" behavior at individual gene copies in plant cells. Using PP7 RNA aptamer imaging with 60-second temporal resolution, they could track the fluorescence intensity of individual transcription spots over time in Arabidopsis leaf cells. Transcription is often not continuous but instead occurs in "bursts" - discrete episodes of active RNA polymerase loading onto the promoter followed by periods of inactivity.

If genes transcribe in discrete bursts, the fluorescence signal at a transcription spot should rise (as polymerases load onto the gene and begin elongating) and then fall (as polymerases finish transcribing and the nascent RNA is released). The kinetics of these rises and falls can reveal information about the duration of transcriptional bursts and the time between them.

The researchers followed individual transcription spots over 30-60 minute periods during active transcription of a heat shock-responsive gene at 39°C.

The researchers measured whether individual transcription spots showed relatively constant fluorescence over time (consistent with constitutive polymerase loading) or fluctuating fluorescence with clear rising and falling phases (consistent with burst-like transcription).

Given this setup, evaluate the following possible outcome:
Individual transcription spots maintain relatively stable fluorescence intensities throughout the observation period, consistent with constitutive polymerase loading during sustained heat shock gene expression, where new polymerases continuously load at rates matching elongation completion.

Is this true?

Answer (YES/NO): NO